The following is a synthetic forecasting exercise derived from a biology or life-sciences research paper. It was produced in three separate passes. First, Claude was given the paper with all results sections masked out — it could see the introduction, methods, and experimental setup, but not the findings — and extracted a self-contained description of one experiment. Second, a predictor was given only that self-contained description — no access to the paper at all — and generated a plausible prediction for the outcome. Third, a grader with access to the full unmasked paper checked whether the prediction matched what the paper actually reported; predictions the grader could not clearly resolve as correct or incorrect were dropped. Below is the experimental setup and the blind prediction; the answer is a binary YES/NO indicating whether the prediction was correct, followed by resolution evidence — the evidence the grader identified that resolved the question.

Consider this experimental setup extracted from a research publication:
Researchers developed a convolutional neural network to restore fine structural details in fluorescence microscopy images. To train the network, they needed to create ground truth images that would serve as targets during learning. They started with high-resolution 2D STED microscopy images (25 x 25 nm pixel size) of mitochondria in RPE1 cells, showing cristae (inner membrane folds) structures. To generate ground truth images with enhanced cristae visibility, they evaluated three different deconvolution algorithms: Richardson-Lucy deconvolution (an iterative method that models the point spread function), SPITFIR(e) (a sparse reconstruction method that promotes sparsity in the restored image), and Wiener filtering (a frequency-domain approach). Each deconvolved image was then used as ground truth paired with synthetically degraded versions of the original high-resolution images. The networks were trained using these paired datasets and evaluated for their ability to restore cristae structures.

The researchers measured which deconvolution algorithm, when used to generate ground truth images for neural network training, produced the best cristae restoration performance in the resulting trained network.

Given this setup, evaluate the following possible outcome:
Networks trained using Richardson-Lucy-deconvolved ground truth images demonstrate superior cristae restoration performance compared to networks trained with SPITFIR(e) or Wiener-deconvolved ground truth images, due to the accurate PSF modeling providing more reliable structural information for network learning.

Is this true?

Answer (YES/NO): YES